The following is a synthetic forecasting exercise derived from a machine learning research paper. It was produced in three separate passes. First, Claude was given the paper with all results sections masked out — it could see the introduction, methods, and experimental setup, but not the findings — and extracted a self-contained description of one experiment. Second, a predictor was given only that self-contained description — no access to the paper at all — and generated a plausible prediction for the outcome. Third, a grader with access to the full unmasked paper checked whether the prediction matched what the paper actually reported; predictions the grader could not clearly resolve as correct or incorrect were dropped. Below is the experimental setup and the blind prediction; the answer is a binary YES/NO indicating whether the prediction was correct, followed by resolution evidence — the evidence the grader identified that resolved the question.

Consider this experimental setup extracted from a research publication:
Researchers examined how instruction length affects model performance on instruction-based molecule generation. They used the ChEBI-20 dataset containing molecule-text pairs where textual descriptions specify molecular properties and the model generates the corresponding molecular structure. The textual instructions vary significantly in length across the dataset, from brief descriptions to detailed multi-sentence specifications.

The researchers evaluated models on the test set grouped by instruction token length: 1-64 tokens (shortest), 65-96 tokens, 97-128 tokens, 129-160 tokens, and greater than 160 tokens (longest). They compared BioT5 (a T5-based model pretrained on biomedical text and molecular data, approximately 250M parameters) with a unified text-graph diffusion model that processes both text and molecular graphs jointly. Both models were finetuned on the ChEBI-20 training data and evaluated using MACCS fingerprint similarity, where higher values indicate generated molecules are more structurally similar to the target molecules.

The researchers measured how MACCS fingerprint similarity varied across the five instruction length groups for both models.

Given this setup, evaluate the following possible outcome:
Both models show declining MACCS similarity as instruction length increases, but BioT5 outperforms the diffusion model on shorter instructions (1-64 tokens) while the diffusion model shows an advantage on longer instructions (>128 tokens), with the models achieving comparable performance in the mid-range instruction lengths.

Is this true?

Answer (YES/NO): NO